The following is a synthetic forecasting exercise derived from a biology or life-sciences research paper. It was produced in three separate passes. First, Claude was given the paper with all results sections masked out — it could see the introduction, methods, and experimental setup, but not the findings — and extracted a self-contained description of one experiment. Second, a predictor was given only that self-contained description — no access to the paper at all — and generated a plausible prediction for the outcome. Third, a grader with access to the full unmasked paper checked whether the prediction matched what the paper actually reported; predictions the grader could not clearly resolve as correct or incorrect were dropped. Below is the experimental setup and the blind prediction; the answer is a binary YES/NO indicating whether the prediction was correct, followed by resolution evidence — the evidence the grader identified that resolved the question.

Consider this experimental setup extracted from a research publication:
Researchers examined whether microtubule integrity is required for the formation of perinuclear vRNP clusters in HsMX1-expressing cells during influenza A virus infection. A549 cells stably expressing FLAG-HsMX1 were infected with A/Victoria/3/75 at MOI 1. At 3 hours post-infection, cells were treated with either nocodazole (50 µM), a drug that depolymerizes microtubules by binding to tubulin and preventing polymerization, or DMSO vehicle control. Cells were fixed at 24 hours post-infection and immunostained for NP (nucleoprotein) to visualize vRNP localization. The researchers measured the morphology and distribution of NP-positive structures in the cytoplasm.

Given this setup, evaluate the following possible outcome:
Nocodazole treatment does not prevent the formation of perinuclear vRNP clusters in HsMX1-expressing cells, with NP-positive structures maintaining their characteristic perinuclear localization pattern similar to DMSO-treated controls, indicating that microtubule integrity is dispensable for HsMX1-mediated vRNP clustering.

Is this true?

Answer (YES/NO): NO